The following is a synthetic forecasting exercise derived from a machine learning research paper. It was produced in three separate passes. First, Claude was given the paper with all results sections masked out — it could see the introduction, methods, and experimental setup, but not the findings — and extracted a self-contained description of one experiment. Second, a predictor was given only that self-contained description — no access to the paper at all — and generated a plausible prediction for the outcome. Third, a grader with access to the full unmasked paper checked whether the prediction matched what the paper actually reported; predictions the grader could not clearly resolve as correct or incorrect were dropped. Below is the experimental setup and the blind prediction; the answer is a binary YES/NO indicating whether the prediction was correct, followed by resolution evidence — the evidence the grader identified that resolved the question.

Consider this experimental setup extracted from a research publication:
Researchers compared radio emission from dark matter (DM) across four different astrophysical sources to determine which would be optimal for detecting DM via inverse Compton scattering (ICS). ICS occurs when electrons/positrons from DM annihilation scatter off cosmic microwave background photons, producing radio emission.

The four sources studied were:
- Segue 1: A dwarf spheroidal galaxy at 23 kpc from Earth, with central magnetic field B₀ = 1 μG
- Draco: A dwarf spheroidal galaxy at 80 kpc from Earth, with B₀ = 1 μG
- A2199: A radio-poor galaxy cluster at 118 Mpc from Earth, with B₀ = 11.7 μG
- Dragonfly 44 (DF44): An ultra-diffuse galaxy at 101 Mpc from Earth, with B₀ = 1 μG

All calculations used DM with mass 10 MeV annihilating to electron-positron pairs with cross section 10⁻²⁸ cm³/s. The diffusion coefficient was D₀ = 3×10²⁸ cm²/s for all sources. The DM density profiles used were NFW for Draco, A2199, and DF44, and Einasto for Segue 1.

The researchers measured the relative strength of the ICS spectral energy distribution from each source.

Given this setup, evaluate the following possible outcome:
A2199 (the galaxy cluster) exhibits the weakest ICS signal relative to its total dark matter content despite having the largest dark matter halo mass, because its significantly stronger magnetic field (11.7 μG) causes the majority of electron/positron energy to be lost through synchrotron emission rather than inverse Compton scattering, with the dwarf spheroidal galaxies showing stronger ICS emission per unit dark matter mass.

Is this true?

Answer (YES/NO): NO